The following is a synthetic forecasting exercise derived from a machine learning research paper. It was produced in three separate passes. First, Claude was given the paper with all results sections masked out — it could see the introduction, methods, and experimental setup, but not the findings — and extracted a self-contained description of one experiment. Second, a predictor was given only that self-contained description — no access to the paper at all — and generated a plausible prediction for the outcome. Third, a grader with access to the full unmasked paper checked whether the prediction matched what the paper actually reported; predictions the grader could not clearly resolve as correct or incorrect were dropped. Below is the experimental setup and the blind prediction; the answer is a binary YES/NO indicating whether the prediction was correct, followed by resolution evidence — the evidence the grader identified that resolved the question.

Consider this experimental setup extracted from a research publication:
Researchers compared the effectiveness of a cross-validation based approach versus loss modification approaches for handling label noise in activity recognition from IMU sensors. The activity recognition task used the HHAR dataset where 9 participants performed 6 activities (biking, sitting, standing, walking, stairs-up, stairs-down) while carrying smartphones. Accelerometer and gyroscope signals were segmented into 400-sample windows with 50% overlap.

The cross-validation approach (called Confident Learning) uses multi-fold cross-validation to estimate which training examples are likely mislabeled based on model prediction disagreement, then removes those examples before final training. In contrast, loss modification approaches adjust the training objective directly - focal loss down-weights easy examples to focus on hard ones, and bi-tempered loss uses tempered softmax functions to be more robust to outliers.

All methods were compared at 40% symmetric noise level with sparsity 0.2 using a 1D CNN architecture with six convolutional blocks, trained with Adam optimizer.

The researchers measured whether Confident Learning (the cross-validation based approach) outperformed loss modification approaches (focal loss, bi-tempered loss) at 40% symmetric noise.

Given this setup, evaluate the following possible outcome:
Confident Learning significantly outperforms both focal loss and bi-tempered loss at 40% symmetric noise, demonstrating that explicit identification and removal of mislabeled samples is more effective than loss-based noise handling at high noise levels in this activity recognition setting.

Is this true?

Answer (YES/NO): NO